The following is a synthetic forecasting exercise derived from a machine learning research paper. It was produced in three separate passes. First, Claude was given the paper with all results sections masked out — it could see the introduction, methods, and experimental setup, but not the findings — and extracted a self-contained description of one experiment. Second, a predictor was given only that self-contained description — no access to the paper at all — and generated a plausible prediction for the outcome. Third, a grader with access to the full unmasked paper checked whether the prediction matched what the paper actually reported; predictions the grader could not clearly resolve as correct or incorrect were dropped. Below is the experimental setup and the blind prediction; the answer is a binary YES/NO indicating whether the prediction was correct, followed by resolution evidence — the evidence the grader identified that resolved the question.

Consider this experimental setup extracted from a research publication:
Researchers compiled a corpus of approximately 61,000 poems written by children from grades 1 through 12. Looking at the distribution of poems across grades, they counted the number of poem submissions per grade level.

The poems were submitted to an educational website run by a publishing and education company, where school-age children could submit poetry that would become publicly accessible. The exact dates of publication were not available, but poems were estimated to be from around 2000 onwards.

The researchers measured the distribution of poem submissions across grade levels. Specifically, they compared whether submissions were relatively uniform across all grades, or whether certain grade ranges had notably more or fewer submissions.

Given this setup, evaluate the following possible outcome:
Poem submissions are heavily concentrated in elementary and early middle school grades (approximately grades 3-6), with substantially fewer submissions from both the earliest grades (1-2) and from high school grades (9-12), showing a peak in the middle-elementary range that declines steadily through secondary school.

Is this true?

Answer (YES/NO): NO